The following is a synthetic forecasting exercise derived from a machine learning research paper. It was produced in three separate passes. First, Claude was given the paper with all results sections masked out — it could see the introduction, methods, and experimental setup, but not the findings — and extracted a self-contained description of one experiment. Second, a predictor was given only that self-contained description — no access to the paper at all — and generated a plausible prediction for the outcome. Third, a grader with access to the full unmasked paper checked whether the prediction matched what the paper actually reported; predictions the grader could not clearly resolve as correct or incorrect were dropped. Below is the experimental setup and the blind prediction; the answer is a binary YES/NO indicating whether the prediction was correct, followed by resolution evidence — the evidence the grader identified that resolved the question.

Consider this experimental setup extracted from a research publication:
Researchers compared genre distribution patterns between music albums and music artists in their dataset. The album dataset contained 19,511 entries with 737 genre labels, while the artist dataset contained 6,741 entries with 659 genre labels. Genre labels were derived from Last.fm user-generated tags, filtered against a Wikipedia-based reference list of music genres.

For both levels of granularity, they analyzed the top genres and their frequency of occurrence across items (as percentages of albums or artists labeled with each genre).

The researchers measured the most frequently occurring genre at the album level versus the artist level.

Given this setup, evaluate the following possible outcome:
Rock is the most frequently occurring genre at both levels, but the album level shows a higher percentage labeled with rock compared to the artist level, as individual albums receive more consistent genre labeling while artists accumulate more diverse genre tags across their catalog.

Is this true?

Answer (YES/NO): NO